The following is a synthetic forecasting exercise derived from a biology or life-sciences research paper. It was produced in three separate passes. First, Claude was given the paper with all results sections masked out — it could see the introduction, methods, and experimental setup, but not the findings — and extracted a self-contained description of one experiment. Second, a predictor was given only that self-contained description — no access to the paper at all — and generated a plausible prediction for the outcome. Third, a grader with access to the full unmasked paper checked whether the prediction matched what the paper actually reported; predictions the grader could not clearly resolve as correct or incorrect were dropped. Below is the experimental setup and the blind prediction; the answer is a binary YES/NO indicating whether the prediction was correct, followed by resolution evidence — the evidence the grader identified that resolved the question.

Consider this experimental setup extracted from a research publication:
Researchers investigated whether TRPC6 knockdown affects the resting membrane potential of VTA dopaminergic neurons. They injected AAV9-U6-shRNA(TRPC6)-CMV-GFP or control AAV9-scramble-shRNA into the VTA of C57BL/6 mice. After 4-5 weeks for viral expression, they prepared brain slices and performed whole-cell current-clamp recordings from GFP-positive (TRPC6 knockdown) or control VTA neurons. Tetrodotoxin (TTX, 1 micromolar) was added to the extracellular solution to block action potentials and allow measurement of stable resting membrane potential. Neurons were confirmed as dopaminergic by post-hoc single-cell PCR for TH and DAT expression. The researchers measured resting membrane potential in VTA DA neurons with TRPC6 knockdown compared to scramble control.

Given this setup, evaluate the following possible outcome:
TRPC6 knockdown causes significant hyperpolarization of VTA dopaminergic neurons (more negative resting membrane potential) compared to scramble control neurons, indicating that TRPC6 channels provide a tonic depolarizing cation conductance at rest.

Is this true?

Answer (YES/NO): YES